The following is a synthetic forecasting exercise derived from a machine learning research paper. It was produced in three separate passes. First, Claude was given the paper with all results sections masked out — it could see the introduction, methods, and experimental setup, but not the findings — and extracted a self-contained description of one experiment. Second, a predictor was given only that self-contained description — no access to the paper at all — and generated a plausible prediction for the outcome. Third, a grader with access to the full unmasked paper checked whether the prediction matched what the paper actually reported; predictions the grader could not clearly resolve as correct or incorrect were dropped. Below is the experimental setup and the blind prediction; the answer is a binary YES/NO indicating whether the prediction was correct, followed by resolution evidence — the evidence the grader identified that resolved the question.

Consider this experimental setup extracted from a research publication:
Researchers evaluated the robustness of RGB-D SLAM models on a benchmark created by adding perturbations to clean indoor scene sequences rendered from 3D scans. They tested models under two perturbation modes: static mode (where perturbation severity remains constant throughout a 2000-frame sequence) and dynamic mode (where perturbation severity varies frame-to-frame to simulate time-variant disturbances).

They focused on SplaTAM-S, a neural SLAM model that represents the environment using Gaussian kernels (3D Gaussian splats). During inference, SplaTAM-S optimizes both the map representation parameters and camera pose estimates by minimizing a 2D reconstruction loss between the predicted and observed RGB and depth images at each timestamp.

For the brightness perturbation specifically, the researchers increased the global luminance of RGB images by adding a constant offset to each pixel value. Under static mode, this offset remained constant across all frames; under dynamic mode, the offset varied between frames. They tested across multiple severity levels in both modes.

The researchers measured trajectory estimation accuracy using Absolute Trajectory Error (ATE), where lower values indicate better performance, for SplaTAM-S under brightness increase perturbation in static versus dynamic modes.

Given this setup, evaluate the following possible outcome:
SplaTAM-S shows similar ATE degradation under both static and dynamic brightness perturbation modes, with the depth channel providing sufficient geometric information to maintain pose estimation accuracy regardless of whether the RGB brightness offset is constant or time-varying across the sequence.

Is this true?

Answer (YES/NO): NO